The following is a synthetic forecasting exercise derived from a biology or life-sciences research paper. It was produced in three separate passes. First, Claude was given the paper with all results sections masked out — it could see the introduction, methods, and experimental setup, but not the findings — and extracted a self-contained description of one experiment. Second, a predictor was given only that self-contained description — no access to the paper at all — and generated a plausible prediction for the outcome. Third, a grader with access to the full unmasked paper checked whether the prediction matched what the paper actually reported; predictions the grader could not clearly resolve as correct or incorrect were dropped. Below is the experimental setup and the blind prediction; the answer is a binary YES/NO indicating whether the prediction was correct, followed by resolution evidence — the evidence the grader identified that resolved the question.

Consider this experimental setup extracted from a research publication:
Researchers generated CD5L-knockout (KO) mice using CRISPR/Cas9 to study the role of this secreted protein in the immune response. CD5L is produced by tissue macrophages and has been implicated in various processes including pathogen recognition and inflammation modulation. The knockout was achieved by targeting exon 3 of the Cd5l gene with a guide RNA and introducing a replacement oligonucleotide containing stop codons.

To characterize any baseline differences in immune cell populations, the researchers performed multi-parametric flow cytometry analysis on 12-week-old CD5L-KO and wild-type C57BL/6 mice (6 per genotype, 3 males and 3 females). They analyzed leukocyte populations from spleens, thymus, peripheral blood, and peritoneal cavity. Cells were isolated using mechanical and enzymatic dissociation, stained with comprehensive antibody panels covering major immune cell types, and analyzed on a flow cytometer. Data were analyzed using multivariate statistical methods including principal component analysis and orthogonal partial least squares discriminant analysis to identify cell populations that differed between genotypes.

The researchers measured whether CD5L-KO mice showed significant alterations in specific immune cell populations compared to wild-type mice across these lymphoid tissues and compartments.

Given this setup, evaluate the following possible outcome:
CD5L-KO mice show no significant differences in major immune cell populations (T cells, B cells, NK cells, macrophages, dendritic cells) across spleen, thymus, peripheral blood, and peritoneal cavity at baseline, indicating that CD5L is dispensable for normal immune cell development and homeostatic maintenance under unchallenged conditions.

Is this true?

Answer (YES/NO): YES